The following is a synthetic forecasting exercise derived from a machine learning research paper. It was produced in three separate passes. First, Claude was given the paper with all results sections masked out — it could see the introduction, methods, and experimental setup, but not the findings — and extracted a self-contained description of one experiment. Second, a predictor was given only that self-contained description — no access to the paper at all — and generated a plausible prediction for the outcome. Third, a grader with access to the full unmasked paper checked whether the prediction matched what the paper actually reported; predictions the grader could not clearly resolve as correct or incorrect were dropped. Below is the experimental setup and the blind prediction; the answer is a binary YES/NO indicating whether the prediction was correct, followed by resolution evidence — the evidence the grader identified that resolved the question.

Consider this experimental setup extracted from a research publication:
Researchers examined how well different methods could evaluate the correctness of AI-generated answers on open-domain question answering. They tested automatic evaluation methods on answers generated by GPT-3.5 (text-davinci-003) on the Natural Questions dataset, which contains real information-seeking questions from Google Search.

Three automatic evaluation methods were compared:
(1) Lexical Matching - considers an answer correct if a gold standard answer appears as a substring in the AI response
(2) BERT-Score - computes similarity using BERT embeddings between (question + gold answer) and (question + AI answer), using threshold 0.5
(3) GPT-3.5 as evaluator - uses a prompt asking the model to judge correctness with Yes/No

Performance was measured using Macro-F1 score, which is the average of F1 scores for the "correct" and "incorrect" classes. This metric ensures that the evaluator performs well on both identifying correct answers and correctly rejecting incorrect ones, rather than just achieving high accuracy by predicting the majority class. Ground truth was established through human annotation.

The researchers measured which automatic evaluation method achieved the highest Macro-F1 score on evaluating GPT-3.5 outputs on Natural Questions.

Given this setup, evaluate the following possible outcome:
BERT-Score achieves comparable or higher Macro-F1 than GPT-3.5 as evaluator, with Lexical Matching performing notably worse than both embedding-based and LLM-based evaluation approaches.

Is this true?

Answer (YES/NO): NO